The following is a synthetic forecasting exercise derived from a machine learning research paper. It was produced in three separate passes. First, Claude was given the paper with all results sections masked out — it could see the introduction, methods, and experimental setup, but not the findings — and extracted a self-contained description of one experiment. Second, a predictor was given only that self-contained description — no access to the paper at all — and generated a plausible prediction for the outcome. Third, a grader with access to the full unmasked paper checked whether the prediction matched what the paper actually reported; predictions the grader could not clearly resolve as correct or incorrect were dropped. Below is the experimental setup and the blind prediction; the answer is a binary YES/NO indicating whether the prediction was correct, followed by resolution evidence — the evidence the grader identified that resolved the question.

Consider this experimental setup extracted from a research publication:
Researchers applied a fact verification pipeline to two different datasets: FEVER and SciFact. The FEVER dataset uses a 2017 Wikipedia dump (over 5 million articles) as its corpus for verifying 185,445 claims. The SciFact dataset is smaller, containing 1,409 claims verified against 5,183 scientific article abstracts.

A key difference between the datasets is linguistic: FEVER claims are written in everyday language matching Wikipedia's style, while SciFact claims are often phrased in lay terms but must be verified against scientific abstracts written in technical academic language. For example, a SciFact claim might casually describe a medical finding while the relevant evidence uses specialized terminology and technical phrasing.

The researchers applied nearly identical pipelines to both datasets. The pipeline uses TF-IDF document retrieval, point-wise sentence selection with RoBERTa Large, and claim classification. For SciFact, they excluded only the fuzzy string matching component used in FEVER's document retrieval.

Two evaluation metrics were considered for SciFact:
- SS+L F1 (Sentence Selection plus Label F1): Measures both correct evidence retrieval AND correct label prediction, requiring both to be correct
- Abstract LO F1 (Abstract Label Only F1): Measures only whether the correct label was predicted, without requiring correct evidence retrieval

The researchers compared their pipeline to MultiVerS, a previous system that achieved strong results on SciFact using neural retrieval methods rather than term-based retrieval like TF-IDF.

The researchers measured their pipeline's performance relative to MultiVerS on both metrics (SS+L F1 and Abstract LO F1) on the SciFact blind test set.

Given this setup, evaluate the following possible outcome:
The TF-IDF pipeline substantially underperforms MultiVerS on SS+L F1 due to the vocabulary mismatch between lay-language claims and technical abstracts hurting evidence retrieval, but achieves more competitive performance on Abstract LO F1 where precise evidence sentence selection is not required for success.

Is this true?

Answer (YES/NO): YES